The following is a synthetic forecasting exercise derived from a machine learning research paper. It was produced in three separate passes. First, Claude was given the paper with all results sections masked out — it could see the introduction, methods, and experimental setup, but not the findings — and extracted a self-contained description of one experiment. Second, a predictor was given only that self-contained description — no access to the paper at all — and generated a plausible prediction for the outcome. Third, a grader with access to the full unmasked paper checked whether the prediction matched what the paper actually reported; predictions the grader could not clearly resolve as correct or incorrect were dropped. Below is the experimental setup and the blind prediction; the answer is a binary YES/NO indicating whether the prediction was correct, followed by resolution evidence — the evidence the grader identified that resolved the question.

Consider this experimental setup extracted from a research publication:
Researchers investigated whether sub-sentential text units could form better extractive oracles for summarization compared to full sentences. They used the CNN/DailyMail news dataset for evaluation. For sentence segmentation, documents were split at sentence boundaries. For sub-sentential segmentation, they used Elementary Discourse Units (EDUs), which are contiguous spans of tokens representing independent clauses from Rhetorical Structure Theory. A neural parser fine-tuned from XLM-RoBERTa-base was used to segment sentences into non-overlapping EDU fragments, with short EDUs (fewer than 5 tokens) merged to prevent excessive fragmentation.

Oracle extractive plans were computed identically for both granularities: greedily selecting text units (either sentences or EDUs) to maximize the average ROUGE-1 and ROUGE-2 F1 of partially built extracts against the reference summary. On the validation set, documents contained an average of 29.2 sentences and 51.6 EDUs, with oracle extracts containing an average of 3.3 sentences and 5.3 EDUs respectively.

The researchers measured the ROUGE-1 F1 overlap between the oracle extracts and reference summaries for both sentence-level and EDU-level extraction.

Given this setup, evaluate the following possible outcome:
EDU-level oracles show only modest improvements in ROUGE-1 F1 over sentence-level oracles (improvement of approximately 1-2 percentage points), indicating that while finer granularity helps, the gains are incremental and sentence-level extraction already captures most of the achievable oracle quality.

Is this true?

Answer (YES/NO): NO